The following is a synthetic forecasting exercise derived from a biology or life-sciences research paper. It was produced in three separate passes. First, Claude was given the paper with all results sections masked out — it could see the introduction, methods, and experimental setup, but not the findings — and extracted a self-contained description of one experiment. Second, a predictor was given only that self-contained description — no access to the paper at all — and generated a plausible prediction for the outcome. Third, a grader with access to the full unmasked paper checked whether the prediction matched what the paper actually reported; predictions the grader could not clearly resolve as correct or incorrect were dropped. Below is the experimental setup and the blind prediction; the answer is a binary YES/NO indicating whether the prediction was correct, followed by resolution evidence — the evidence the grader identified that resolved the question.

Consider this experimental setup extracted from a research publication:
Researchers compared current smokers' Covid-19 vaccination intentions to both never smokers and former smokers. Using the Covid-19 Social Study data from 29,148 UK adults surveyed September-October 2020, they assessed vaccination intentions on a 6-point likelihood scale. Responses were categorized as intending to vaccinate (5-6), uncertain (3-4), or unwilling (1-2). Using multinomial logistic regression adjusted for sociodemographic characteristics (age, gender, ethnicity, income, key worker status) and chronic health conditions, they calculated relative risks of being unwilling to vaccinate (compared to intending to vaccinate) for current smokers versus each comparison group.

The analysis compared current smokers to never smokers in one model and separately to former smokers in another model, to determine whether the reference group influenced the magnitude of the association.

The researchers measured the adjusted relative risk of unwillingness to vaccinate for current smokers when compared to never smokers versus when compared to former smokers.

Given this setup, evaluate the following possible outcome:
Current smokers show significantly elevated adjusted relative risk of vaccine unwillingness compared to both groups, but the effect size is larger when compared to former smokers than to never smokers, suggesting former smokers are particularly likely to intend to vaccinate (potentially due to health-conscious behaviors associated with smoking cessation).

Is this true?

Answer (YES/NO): NO